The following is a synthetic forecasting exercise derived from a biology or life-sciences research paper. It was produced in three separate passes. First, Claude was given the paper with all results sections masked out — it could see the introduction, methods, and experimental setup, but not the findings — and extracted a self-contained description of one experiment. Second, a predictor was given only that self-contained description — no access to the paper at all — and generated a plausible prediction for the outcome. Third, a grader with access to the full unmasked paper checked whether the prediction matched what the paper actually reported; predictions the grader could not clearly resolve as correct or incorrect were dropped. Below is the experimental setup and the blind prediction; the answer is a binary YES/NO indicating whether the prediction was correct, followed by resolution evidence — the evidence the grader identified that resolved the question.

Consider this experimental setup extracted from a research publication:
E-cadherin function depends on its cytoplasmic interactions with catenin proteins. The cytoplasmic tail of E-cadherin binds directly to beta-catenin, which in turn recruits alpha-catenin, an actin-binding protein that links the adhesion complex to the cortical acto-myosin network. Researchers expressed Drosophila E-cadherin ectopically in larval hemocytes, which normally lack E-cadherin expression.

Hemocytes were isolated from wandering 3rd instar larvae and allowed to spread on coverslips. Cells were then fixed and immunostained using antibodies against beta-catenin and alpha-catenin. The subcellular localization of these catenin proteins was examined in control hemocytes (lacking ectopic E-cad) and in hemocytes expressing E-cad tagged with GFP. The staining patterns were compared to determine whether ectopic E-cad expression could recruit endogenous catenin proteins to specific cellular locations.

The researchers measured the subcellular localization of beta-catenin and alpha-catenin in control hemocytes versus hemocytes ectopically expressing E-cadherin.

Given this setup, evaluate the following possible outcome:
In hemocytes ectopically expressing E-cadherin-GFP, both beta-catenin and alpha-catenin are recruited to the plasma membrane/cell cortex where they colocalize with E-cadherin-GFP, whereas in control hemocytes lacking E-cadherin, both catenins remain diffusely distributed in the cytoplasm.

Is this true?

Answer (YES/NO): YES